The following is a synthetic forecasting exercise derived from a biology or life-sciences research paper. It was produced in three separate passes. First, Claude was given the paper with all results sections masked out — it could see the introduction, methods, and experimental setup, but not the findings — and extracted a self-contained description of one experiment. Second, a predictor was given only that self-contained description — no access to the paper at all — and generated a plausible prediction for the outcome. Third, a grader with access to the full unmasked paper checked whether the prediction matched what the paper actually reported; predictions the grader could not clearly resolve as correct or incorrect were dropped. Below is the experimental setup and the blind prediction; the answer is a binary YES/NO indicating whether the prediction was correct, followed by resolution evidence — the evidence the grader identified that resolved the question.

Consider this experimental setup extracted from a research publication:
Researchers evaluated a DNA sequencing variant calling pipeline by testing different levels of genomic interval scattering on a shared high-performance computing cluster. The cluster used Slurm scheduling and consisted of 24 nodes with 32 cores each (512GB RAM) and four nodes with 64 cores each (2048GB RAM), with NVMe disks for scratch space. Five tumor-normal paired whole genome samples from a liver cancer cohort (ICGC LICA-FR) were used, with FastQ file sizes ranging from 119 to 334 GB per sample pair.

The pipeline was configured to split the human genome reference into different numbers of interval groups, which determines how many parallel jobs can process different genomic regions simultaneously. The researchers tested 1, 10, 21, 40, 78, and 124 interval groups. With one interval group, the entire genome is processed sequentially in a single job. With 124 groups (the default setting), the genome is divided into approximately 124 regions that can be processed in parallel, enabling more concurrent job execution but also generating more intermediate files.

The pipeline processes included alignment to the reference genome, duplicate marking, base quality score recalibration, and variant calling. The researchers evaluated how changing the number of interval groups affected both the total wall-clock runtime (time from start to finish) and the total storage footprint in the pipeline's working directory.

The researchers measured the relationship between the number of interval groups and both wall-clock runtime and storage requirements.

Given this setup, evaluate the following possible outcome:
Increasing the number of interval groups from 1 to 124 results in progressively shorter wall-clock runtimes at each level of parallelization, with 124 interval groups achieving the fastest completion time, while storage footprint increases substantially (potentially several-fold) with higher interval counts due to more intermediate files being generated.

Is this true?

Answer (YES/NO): NO